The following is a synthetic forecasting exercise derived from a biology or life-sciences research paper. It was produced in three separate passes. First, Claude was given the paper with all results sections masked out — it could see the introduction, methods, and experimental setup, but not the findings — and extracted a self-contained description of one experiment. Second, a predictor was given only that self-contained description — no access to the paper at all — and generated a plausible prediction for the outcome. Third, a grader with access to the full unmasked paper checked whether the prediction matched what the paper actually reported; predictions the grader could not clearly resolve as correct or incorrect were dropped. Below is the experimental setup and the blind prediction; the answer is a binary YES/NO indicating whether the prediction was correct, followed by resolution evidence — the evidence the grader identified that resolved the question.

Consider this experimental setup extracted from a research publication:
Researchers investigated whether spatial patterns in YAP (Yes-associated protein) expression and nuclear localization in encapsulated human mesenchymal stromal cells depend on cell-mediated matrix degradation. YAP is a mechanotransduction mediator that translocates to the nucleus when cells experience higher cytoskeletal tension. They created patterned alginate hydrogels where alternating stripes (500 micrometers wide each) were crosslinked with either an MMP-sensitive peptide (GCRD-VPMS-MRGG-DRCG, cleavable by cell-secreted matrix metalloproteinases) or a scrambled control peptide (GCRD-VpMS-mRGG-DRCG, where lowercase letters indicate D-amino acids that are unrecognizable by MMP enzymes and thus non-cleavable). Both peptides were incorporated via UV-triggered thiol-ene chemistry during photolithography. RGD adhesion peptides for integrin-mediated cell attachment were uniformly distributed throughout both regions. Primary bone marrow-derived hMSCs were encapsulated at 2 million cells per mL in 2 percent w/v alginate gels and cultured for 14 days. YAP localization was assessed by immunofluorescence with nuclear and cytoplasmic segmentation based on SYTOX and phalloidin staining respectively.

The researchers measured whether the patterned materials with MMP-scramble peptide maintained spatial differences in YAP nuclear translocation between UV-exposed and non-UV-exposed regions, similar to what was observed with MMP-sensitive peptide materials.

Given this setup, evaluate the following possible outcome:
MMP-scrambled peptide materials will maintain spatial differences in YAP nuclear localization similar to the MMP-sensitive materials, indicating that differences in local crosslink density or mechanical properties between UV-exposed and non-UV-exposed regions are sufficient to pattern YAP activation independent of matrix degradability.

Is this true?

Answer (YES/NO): NO